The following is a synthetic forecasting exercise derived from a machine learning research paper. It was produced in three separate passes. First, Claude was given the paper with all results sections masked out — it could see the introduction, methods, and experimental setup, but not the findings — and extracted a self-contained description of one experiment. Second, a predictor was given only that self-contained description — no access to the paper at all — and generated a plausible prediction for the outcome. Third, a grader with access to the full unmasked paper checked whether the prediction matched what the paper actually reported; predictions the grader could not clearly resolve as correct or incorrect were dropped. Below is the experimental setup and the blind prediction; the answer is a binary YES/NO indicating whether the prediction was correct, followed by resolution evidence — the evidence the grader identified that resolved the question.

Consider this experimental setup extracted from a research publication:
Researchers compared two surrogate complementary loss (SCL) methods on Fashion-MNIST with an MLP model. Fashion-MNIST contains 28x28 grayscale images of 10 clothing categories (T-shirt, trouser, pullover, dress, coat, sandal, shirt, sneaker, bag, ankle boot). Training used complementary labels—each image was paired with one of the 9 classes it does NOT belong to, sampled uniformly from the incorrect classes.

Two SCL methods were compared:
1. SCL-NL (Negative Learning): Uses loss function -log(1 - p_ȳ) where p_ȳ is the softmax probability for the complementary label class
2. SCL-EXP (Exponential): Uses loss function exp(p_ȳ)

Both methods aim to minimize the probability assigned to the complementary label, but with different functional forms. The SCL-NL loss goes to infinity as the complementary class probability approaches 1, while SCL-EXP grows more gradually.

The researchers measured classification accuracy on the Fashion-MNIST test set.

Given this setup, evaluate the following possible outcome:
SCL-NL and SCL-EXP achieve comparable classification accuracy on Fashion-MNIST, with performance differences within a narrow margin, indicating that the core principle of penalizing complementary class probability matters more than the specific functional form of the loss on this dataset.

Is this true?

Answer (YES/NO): YES